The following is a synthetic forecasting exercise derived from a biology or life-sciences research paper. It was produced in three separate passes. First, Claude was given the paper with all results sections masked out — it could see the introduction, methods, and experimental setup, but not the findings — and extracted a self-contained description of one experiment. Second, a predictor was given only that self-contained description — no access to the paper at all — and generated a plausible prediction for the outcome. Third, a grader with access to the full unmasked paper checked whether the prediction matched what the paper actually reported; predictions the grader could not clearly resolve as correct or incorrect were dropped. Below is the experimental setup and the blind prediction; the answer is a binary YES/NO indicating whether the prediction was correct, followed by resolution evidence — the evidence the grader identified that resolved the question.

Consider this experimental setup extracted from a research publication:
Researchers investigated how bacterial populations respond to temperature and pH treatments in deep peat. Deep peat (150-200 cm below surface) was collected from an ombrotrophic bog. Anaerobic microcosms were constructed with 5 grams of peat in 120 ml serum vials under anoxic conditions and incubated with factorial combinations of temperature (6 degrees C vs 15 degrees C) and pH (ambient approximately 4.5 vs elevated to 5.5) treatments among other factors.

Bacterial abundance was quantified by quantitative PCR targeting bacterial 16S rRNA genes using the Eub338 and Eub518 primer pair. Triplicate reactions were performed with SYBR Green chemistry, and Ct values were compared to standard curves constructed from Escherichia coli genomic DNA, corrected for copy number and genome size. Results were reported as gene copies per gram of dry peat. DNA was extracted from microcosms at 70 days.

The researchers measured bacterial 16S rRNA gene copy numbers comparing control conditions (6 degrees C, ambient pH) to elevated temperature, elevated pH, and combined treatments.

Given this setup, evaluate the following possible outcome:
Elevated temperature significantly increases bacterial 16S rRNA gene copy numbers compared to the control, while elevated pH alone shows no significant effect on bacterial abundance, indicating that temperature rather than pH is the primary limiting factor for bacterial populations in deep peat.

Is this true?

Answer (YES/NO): NO